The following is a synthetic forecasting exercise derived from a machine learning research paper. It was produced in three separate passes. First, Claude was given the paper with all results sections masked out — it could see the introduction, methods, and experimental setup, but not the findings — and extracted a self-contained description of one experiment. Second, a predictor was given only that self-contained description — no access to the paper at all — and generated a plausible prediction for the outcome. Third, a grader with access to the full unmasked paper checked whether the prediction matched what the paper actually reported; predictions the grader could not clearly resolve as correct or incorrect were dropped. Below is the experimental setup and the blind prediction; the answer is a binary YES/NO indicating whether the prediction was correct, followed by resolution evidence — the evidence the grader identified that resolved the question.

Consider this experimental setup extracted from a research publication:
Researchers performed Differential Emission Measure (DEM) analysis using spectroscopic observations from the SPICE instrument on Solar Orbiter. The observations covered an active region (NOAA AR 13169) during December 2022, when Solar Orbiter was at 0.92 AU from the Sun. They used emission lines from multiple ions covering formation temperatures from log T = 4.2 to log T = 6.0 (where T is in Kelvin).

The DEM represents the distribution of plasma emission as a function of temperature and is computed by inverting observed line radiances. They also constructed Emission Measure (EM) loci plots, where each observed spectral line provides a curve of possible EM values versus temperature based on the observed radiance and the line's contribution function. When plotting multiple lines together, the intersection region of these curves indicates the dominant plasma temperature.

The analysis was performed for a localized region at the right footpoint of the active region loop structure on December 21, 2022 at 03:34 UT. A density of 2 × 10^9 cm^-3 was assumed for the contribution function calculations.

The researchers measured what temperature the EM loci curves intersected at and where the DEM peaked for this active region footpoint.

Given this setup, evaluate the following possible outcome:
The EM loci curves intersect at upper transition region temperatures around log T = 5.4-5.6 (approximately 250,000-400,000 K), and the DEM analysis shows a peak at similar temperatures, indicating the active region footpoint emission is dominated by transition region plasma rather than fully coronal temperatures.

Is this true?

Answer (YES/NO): NO